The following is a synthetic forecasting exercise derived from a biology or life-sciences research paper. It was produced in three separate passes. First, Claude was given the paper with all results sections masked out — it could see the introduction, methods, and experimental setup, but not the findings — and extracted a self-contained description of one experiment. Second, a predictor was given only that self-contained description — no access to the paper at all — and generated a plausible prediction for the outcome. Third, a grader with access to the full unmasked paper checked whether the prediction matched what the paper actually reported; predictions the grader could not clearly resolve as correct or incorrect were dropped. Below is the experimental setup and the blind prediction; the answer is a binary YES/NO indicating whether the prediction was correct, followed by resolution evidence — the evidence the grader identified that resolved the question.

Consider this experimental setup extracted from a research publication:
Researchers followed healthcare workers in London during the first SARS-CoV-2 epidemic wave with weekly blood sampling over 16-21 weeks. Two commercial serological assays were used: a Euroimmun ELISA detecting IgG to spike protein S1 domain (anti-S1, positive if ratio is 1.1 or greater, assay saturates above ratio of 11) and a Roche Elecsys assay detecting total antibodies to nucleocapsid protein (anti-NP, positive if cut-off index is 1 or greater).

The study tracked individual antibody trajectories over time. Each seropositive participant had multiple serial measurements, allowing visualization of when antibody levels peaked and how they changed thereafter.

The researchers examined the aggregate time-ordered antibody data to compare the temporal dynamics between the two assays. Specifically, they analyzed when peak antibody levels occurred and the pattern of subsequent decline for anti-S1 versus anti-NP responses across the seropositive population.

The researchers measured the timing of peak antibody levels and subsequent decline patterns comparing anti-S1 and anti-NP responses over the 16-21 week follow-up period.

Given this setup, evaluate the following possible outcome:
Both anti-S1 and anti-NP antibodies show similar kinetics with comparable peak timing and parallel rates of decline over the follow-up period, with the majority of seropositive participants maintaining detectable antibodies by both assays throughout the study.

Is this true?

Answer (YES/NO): NO